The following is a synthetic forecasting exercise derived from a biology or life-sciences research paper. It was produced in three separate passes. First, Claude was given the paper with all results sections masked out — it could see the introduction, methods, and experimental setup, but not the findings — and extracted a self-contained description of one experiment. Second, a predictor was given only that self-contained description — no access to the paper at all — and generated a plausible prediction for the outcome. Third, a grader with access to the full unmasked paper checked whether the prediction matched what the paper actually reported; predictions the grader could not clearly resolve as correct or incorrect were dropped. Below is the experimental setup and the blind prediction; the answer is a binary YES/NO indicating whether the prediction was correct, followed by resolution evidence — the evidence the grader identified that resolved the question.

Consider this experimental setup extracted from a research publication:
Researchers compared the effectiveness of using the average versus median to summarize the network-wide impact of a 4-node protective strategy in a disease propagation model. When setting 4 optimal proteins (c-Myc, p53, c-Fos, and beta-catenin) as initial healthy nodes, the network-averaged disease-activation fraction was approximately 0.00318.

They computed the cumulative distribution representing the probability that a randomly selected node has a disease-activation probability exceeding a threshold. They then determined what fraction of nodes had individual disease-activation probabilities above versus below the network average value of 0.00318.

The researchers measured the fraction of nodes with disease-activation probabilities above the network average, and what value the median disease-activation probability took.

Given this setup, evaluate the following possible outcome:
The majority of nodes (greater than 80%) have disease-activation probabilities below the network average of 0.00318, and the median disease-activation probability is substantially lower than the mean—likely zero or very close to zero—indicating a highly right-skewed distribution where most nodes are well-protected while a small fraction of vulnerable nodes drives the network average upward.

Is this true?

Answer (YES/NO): NO